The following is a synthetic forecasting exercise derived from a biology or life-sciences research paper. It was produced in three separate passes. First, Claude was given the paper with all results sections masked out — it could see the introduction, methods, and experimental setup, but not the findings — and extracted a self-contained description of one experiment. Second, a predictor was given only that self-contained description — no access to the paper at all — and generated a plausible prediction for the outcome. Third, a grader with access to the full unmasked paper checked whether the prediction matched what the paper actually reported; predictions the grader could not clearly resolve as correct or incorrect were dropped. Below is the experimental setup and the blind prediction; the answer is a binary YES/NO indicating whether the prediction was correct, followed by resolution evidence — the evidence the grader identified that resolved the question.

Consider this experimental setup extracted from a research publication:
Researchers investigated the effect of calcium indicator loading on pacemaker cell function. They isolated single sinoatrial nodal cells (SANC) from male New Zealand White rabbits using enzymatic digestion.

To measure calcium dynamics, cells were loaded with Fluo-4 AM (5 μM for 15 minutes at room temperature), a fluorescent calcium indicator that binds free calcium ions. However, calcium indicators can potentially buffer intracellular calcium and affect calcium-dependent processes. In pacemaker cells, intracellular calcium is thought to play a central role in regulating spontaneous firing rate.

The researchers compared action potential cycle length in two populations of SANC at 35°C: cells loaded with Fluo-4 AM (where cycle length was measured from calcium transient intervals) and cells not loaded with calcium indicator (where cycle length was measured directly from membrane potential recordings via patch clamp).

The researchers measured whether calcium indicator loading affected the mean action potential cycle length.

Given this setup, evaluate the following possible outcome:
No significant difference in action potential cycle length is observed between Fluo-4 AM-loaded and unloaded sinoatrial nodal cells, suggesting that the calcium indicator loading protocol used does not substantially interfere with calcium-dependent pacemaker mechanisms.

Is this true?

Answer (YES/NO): NO